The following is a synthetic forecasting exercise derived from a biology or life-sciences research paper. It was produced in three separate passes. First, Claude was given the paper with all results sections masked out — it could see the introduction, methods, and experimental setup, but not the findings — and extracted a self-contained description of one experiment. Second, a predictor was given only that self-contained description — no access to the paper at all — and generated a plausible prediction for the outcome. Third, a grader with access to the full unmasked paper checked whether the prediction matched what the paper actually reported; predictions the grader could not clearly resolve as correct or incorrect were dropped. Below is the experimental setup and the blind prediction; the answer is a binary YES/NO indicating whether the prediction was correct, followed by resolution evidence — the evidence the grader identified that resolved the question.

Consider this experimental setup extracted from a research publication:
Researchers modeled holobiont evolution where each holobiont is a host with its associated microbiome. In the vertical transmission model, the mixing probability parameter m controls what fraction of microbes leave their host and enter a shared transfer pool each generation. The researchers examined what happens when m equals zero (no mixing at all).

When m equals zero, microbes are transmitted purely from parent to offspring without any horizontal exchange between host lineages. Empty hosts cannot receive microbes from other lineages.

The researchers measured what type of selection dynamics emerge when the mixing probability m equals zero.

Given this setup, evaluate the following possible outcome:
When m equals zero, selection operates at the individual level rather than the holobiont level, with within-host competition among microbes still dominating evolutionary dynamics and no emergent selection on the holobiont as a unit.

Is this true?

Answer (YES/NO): NO